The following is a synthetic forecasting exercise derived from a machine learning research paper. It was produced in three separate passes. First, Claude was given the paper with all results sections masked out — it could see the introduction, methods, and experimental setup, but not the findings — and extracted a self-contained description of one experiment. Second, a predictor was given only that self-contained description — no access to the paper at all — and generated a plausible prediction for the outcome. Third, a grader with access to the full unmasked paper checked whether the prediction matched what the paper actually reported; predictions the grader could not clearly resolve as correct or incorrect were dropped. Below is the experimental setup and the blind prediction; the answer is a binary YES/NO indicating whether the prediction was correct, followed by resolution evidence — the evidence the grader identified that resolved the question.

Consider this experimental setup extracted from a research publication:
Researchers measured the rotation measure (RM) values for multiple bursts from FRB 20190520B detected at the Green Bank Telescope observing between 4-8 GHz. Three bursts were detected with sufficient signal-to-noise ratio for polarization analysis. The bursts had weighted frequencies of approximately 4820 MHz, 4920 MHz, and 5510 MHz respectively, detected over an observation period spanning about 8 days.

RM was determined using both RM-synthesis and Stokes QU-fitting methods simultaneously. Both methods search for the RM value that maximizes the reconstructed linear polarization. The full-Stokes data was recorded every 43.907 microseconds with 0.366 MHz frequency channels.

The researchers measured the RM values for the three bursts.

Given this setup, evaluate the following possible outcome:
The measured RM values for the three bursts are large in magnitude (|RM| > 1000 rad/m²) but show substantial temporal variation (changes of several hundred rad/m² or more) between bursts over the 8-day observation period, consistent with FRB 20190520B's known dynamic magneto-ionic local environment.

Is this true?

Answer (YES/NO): YES